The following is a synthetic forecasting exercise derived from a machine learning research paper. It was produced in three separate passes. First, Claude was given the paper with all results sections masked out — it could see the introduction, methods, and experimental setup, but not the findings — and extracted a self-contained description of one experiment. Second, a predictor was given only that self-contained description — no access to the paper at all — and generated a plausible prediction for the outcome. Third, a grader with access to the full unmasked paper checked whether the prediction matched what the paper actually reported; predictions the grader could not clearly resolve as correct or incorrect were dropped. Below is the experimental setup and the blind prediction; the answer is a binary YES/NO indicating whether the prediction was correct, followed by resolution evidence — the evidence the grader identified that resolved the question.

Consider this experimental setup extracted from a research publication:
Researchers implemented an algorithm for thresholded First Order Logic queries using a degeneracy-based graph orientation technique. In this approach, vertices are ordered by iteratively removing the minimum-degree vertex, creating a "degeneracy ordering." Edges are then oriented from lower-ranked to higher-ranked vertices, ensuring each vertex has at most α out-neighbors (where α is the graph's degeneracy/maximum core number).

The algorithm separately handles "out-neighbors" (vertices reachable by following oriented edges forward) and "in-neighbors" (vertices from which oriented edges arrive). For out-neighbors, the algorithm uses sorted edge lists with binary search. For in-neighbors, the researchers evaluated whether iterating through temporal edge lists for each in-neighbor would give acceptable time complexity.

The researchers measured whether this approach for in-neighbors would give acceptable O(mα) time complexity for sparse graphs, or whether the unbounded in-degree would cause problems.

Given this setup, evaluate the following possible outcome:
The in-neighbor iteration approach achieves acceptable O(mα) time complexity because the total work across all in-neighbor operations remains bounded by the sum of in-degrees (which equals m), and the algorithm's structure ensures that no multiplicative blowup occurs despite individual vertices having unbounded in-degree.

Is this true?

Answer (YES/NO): NO